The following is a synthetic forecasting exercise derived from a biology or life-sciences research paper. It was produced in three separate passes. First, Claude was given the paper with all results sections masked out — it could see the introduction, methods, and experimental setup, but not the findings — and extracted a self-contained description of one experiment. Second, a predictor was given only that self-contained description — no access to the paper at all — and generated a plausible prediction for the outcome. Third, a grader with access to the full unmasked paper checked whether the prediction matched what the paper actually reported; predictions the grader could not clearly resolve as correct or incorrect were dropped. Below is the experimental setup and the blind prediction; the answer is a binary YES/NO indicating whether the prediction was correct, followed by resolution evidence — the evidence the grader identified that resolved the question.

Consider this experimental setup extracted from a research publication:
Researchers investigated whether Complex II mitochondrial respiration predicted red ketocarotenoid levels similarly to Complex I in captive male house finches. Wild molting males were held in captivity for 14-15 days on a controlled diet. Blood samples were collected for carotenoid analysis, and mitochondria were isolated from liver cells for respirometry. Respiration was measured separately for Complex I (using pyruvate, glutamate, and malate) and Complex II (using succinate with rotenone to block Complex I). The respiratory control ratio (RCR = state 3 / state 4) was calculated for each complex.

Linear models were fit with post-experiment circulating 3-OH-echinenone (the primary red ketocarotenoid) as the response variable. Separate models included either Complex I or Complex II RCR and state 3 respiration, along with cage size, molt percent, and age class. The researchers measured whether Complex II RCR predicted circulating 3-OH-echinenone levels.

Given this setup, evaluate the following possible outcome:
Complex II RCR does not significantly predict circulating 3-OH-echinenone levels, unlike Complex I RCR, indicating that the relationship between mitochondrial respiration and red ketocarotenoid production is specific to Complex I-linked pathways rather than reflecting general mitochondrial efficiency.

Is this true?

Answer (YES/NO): NO